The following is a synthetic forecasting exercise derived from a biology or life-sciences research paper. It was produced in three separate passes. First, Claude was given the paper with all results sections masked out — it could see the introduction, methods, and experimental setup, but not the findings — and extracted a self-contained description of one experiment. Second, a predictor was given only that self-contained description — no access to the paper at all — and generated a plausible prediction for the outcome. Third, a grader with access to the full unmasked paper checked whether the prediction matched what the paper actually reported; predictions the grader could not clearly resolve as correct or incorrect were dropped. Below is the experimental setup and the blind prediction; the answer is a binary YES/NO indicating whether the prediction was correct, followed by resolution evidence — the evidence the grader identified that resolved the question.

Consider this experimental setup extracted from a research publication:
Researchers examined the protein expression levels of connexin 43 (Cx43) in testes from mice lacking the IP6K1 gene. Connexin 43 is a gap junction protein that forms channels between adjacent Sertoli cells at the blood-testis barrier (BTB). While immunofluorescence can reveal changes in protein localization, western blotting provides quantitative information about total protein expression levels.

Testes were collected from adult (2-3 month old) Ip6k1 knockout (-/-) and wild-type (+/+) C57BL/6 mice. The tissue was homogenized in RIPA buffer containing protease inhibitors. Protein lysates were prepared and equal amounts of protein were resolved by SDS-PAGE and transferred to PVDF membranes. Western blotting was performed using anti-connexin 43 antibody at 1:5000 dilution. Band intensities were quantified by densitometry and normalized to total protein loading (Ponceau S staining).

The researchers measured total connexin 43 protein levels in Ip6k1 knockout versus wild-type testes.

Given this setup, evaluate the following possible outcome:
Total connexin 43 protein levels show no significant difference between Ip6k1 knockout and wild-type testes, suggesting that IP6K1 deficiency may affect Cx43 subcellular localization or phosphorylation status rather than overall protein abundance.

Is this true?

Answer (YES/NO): YES